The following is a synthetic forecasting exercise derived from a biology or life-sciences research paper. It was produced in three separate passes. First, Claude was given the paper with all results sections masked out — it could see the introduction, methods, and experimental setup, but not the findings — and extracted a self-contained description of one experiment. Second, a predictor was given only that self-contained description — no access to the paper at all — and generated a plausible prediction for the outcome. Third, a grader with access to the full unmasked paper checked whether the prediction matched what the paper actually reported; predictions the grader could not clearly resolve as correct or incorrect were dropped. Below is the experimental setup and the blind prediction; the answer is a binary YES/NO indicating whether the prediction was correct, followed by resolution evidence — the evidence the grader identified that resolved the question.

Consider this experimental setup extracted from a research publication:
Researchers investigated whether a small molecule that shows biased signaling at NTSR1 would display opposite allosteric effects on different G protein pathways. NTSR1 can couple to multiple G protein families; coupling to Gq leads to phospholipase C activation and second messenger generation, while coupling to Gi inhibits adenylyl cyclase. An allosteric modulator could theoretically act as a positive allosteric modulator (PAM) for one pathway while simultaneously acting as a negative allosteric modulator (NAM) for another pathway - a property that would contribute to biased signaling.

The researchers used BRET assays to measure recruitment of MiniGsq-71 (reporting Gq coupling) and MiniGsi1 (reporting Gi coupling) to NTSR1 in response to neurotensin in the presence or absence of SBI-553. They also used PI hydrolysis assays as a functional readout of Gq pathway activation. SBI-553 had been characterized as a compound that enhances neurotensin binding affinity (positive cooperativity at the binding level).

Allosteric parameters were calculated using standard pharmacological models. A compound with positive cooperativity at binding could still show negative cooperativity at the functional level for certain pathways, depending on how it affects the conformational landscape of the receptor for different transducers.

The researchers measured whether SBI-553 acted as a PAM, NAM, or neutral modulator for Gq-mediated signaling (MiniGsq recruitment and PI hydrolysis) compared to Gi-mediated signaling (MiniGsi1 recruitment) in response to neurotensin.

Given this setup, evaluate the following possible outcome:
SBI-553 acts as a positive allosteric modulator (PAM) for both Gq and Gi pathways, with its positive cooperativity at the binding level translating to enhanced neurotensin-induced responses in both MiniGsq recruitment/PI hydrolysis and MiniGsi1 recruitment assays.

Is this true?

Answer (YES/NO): NO